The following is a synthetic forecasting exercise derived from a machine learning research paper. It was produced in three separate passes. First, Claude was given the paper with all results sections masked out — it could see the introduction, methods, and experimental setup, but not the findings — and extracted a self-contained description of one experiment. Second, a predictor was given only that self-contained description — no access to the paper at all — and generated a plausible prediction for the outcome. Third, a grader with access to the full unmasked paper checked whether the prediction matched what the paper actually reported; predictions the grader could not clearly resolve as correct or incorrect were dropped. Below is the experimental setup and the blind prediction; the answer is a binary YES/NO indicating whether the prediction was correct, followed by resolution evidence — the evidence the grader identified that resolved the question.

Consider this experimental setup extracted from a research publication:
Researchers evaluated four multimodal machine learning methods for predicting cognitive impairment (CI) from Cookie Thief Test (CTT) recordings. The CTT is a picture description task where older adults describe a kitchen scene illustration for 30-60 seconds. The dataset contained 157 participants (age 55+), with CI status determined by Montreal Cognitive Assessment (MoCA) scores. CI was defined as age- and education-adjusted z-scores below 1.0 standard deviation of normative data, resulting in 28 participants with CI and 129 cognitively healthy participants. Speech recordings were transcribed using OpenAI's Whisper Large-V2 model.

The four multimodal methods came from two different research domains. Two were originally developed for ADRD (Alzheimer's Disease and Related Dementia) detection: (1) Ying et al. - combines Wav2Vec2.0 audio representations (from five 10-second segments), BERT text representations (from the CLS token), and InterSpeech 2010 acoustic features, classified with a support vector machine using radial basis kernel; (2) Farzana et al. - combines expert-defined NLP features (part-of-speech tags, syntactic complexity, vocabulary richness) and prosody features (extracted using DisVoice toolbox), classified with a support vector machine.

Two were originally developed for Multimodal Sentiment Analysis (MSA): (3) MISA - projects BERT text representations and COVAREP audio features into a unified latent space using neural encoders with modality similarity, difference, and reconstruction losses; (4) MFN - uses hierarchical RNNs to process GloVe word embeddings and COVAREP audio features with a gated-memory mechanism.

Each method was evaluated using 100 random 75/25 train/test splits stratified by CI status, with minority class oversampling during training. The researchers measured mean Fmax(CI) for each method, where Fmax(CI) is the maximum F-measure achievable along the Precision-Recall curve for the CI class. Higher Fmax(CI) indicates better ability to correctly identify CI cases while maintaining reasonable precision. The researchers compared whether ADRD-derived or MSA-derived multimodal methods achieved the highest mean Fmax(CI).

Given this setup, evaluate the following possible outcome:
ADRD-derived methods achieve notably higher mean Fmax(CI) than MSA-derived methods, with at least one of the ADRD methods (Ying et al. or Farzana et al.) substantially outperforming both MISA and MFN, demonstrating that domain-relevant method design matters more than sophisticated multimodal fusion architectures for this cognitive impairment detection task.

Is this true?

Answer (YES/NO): NO